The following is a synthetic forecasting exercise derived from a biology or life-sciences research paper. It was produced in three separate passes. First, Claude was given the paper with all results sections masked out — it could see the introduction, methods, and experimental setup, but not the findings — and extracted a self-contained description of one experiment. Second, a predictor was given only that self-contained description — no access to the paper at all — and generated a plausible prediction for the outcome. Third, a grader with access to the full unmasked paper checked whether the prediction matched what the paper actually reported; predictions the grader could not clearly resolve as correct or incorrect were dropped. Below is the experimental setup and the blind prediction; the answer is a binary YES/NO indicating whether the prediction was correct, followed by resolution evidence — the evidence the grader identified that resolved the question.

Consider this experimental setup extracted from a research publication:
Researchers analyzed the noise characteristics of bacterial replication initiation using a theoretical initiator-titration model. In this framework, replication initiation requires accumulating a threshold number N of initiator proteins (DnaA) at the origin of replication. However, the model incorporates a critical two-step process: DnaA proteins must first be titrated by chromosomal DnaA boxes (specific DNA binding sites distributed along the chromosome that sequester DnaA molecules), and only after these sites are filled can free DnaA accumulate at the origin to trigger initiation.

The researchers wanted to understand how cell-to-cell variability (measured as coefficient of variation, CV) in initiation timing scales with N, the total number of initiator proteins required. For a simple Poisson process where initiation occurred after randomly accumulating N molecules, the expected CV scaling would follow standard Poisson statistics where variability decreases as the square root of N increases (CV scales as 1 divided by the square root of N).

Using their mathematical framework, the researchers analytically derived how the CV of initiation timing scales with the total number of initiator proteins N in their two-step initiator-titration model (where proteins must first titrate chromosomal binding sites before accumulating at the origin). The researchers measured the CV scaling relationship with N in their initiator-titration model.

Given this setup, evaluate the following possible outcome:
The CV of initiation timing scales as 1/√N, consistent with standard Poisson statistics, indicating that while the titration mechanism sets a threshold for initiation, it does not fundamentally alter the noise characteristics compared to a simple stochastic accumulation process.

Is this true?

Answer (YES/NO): NO